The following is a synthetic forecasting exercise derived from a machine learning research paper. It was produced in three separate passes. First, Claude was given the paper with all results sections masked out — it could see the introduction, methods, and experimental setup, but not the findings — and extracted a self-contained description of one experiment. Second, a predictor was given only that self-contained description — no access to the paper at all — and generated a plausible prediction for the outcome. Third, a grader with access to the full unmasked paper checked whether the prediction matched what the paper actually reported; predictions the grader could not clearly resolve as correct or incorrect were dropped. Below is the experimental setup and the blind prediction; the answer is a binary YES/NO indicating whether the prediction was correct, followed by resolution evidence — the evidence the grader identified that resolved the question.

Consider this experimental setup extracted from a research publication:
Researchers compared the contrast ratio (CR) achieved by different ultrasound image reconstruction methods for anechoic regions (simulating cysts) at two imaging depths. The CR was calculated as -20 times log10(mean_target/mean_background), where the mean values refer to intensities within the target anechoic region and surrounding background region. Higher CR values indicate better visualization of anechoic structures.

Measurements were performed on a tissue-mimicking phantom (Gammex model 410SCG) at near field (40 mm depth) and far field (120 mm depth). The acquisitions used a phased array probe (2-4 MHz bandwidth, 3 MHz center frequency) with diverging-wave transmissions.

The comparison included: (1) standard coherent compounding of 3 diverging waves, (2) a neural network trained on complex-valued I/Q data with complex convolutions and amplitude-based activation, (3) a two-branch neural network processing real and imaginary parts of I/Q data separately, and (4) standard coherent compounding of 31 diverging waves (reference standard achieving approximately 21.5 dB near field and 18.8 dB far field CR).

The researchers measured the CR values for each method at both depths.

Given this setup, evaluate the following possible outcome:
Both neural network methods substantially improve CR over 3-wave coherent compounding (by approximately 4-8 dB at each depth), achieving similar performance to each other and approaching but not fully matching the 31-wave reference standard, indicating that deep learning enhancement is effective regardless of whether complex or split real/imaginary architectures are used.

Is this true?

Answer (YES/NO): NO